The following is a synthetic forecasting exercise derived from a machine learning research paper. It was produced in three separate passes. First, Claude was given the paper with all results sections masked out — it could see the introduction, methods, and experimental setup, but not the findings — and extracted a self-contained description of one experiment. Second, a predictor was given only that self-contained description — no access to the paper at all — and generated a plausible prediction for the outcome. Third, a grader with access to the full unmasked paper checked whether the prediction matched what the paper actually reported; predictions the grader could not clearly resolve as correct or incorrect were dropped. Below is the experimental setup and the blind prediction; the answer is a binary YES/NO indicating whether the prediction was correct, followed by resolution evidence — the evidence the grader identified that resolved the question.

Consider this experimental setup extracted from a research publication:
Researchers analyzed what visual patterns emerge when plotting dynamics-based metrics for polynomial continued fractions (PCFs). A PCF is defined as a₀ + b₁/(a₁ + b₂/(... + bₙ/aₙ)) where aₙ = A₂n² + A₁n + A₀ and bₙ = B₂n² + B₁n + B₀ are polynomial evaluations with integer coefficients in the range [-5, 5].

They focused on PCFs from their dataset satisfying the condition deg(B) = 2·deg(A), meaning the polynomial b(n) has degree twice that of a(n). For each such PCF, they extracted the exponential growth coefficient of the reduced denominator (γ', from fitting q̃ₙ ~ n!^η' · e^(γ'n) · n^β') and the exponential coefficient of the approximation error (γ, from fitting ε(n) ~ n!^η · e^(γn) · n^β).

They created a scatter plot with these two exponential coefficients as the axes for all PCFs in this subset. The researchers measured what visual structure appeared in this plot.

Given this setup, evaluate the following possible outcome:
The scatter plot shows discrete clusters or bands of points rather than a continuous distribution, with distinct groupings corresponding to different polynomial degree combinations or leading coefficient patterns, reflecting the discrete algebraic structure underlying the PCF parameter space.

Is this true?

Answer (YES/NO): NO